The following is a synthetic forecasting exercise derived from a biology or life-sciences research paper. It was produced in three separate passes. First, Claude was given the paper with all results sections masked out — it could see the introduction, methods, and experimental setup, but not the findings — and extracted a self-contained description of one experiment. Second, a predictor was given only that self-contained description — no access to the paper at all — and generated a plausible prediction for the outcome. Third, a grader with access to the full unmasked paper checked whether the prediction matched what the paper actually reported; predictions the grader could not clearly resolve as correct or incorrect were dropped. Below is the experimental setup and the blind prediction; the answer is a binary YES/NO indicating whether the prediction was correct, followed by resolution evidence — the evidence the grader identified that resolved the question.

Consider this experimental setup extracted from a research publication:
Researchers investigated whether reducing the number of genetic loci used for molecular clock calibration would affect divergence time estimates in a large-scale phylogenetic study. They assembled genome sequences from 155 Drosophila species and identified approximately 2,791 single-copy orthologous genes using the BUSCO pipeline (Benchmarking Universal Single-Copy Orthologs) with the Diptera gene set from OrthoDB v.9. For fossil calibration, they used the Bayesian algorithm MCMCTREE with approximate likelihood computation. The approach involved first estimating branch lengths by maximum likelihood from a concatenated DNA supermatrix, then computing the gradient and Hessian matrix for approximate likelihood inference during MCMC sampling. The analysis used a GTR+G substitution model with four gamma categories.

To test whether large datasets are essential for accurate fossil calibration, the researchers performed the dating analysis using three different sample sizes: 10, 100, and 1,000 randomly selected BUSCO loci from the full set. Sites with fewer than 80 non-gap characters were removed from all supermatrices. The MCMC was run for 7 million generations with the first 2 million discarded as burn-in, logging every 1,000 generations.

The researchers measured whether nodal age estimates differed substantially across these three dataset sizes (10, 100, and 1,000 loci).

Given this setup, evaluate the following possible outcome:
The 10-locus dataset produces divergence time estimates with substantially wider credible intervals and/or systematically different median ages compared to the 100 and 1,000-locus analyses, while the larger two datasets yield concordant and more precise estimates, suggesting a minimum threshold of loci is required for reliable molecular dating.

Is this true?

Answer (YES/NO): NO